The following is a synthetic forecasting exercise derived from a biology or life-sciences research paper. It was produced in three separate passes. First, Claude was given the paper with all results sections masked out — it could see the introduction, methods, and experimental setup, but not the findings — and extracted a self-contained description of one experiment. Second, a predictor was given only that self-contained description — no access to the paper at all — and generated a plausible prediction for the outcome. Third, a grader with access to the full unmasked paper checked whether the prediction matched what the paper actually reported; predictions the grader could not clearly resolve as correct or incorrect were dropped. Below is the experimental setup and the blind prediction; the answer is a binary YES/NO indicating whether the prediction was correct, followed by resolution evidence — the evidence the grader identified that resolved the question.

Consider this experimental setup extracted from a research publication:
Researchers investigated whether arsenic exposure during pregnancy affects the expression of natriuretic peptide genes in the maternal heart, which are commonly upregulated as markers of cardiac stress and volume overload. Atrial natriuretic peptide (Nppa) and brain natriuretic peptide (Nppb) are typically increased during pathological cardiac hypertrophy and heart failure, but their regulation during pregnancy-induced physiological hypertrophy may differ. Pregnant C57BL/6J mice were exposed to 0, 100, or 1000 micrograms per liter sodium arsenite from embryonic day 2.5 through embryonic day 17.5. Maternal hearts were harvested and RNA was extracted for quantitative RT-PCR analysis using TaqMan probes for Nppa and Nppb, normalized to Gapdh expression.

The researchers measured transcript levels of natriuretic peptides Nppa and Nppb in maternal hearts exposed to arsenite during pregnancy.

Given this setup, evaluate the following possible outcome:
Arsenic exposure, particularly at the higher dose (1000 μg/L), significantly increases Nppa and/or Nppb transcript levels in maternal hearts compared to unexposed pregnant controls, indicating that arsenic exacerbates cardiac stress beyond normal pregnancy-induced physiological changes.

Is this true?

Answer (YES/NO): NO